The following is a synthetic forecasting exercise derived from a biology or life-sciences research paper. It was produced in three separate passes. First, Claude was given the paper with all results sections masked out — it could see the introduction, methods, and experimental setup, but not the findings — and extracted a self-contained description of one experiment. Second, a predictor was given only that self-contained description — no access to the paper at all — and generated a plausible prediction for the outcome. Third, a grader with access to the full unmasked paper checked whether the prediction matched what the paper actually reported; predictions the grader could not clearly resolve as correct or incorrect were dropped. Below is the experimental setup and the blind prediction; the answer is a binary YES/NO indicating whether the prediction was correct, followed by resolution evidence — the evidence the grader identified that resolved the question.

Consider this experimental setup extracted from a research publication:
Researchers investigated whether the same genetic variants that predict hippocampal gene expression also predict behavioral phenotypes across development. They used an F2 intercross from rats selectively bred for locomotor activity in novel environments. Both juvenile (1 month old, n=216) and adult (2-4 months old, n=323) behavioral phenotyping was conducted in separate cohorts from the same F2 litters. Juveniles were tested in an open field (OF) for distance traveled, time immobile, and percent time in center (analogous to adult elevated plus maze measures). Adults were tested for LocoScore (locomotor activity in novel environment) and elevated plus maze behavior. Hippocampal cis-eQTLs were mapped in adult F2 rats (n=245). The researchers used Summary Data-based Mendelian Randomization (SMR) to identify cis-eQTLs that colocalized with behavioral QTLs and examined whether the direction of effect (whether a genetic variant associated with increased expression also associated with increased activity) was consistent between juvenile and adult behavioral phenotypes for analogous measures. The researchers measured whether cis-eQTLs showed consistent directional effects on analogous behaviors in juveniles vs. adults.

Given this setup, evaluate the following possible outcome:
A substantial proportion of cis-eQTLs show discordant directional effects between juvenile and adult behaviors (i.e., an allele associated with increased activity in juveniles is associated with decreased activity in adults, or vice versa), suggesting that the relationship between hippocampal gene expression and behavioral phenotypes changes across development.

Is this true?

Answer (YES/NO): NO